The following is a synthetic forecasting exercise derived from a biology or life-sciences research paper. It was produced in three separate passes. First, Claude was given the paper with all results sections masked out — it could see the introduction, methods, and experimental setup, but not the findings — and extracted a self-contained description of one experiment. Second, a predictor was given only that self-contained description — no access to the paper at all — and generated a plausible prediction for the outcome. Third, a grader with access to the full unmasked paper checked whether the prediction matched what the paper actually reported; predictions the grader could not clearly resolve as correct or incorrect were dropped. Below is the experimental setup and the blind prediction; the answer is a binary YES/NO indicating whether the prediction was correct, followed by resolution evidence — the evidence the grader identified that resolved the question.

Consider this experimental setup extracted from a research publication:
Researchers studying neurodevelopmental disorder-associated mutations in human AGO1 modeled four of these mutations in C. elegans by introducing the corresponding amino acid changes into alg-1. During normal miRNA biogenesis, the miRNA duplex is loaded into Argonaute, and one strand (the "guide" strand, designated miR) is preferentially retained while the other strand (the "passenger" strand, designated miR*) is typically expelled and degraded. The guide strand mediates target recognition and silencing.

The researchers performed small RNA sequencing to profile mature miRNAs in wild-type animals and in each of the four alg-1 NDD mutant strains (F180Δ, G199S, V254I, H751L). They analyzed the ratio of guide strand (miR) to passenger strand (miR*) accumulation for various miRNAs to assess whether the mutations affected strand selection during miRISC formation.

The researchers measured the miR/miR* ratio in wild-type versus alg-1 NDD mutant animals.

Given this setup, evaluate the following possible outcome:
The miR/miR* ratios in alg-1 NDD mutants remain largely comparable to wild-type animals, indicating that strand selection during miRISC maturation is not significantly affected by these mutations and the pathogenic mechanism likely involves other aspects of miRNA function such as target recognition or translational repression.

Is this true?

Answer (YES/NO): NO